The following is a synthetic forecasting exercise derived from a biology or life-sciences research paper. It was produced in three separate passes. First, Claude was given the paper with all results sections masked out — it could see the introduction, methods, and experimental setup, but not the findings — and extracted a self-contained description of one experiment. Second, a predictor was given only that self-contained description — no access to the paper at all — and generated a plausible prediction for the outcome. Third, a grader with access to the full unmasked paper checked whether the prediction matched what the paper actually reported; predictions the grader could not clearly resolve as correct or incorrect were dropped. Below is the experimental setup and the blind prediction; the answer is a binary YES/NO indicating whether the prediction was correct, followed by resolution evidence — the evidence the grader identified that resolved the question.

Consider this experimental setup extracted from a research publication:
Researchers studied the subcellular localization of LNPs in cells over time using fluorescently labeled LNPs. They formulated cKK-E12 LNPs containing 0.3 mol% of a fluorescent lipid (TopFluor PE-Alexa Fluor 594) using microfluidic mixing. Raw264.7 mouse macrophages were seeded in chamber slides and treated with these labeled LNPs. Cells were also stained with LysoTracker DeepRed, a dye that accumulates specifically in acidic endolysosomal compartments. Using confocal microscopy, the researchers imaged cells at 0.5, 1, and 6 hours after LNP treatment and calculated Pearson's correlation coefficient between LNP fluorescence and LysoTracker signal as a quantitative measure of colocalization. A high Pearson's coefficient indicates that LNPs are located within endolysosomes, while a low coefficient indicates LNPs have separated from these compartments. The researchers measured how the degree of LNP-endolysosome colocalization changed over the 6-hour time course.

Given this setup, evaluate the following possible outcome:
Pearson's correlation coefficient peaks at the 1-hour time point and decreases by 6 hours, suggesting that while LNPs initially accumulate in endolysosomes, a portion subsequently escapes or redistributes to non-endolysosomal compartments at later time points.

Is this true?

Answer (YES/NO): NO